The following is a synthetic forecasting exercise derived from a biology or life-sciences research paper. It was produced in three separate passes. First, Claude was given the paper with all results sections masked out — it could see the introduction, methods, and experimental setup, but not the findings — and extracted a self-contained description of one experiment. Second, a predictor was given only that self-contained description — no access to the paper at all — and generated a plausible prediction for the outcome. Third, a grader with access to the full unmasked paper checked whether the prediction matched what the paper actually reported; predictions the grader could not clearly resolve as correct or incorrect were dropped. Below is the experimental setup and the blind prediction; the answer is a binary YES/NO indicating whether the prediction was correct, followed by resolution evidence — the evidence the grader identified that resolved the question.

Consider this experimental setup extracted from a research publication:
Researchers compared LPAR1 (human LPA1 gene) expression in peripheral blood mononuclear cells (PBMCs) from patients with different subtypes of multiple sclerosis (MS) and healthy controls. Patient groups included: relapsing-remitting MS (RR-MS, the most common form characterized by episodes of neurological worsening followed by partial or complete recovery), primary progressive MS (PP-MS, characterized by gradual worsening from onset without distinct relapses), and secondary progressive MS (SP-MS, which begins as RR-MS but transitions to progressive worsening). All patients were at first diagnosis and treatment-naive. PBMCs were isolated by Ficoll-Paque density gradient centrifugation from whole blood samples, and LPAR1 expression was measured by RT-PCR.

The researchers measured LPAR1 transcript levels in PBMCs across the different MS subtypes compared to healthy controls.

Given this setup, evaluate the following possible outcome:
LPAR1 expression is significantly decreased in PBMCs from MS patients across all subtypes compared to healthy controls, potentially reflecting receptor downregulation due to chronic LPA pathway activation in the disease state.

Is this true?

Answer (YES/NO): NO